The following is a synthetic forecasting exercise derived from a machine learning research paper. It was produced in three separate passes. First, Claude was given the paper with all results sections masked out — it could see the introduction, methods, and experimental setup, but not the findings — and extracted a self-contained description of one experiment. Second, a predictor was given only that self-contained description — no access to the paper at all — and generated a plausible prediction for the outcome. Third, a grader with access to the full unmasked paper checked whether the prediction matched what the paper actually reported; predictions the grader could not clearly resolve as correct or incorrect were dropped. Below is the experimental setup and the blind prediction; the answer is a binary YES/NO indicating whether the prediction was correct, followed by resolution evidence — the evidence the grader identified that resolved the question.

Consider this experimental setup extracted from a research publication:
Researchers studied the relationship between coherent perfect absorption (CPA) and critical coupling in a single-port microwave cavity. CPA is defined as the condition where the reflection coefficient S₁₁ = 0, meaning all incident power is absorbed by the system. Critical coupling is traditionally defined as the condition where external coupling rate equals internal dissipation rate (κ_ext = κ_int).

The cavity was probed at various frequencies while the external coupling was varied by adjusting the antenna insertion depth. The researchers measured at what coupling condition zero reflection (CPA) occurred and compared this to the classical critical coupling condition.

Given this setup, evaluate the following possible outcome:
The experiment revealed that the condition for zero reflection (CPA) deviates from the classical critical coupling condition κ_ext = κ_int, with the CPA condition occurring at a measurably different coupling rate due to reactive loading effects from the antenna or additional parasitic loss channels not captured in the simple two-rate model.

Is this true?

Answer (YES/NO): NO